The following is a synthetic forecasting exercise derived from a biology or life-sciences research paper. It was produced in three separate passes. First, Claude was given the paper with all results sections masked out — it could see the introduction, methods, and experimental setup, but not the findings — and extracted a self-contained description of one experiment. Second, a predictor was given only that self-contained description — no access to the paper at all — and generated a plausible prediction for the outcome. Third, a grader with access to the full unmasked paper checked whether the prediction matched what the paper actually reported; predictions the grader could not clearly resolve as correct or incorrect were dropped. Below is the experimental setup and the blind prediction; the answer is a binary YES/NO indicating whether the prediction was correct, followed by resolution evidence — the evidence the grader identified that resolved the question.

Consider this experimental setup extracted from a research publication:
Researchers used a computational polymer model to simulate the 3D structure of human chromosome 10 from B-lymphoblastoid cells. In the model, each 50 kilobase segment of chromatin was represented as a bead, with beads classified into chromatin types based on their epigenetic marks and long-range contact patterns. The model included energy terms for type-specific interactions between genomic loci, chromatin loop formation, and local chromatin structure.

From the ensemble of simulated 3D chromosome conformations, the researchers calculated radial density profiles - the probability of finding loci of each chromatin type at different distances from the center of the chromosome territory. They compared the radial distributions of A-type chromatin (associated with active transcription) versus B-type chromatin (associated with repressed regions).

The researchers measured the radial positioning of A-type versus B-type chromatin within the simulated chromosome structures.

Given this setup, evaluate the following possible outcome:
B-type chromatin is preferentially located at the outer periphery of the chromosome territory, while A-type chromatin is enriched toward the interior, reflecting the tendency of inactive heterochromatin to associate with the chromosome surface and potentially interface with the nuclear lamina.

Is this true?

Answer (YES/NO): NO